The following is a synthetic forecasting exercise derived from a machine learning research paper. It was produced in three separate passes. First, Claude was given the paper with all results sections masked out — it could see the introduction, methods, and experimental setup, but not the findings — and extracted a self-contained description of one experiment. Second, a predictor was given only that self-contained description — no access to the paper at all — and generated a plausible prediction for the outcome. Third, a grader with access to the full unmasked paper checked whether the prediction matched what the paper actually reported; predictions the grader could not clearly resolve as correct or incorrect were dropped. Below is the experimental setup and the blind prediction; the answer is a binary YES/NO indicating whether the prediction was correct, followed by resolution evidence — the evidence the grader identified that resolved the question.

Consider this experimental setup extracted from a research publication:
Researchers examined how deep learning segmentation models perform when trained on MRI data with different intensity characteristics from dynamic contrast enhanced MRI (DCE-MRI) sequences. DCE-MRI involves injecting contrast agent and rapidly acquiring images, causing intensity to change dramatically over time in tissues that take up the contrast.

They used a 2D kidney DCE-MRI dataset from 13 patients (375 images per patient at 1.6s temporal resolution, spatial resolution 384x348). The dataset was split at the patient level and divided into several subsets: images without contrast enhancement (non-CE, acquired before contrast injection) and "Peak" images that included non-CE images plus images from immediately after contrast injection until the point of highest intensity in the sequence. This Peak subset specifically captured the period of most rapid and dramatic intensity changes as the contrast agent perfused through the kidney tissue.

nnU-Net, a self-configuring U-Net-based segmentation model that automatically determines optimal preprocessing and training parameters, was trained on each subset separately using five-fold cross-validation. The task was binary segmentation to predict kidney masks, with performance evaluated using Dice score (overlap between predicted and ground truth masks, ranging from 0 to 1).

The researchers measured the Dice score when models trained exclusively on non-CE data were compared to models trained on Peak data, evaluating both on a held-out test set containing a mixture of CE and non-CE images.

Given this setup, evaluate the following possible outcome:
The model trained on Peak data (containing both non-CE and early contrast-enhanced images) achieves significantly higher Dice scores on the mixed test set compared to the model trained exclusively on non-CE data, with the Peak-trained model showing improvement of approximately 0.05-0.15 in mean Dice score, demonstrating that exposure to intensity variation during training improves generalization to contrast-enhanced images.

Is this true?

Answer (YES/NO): NO